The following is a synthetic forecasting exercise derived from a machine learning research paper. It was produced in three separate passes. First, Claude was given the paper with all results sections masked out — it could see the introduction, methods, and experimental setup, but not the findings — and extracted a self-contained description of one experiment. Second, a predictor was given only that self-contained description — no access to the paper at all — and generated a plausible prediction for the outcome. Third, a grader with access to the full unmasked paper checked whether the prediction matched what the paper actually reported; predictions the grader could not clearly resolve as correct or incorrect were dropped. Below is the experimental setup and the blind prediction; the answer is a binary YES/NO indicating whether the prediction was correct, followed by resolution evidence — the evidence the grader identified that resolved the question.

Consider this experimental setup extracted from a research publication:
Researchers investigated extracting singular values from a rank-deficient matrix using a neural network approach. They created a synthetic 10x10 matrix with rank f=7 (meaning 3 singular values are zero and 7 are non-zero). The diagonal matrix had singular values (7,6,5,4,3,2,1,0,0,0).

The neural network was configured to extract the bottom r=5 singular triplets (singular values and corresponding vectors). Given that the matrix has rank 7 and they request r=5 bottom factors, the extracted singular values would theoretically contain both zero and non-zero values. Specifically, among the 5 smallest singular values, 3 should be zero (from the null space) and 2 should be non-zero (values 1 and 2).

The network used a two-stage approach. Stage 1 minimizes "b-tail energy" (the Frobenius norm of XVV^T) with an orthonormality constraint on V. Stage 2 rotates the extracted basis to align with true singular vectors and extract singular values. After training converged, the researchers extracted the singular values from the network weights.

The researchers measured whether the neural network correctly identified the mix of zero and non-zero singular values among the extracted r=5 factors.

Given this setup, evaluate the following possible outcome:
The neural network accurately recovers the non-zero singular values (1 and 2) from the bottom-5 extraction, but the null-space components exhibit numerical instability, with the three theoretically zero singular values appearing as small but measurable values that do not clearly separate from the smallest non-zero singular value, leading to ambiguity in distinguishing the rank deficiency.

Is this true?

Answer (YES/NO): NO